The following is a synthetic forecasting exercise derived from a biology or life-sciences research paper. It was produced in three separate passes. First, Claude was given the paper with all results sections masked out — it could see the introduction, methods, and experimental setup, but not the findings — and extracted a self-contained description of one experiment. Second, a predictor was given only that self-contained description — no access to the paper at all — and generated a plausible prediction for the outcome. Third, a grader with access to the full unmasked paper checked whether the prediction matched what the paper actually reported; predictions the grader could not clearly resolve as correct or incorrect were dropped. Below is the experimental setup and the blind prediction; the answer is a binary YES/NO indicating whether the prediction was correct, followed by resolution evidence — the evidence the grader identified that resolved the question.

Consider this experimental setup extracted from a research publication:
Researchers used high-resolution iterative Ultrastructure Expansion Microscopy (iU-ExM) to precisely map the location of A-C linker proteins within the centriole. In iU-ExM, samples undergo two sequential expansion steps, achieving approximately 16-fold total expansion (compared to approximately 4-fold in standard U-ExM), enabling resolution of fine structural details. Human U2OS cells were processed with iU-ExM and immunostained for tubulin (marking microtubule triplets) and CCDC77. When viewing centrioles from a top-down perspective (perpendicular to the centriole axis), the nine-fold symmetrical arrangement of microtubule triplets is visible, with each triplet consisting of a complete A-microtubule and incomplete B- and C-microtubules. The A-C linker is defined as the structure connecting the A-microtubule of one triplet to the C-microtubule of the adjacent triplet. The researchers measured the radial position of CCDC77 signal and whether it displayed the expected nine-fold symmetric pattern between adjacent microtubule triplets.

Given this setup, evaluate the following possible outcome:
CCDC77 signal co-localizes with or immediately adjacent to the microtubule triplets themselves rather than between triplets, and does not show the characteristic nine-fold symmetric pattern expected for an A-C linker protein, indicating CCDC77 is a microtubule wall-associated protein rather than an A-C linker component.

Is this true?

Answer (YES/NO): NO